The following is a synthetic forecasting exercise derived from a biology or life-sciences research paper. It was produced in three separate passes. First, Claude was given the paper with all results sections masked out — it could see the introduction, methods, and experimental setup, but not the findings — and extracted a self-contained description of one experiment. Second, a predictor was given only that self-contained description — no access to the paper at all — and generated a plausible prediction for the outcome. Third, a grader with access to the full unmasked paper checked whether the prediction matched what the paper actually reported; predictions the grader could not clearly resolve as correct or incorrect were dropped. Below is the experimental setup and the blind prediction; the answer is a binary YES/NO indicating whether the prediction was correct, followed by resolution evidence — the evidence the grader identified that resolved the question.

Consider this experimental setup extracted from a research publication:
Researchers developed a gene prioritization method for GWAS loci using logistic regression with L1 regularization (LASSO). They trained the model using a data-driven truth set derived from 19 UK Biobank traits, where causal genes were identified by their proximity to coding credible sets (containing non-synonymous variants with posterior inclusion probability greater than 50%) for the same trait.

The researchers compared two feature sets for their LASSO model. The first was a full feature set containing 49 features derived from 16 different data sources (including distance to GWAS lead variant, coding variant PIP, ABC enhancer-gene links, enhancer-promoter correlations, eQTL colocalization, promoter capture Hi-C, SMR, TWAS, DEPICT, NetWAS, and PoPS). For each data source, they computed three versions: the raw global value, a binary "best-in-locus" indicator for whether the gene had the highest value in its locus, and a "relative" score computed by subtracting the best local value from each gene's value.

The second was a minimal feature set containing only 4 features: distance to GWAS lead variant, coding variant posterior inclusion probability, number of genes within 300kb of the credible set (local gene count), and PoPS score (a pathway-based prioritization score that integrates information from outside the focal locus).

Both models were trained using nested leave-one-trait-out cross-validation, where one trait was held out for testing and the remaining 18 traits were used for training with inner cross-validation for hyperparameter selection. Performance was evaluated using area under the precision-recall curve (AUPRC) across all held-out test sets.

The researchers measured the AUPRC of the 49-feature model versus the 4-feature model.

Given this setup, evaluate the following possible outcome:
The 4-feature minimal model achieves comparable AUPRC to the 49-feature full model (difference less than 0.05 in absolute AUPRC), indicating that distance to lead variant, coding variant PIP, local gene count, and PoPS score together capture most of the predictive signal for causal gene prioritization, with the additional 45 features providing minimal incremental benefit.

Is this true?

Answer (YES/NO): YES